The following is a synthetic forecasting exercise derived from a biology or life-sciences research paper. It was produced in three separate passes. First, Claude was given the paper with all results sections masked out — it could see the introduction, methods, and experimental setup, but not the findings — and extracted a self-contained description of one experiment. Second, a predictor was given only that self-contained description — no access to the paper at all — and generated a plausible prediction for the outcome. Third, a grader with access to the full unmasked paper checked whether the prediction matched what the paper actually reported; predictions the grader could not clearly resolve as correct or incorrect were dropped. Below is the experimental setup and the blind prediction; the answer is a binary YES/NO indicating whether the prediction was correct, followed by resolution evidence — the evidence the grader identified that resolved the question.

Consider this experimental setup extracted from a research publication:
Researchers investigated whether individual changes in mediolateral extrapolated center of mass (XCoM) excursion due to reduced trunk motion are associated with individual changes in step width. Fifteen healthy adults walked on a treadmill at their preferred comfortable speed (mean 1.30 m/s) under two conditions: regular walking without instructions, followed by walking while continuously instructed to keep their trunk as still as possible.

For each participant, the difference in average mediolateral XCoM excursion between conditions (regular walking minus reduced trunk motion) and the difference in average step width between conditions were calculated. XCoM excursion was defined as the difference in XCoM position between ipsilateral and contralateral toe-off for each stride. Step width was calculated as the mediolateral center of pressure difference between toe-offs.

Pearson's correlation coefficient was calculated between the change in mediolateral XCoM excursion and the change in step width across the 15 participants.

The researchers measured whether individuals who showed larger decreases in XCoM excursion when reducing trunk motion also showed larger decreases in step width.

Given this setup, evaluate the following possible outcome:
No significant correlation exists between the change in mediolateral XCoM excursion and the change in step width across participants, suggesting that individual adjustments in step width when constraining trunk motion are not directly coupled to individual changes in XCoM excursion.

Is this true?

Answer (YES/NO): NO